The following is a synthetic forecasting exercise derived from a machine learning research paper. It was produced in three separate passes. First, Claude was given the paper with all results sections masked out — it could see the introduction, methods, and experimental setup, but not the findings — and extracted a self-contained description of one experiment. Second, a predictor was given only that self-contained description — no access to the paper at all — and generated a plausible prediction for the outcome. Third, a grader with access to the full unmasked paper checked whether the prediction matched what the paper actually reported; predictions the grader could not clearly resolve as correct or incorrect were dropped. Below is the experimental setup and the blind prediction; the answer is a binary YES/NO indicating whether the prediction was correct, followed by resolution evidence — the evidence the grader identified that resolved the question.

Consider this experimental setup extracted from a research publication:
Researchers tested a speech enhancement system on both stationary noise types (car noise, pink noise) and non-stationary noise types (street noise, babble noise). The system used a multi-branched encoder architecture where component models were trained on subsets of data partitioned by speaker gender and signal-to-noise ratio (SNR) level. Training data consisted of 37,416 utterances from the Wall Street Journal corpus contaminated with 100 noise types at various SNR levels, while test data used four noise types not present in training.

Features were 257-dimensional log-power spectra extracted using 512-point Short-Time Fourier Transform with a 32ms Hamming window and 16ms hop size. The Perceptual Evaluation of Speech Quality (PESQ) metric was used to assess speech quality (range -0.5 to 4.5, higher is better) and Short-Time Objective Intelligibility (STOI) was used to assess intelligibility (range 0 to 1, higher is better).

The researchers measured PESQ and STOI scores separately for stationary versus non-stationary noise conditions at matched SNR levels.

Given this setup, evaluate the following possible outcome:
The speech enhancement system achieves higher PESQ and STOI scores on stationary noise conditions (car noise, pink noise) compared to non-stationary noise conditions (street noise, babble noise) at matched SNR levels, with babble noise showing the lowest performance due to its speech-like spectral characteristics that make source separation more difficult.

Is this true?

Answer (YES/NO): NO